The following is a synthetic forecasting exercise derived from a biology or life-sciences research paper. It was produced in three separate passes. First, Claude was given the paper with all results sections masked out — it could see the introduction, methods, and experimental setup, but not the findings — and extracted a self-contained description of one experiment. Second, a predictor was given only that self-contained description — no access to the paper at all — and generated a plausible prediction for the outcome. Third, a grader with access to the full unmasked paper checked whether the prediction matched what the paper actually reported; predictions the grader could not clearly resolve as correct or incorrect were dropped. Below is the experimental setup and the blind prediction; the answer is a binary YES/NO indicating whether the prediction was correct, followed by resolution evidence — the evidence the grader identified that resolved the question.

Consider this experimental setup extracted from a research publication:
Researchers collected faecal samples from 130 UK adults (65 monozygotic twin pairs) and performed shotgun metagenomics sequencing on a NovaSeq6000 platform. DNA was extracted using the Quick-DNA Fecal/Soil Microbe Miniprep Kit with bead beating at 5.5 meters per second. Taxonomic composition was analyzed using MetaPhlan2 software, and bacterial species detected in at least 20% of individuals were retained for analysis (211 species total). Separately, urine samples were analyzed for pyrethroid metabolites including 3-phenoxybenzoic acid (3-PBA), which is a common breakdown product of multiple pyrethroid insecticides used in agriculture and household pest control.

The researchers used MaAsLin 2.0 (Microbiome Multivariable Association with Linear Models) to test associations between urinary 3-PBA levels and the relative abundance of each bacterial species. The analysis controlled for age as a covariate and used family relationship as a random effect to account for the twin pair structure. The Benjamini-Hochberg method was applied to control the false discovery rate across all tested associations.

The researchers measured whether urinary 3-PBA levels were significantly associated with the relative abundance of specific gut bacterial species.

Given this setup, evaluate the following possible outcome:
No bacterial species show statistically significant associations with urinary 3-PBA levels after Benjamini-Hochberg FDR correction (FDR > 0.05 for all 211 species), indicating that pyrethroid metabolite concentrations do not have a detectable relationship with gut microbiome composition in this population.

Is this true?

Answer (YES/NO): NO